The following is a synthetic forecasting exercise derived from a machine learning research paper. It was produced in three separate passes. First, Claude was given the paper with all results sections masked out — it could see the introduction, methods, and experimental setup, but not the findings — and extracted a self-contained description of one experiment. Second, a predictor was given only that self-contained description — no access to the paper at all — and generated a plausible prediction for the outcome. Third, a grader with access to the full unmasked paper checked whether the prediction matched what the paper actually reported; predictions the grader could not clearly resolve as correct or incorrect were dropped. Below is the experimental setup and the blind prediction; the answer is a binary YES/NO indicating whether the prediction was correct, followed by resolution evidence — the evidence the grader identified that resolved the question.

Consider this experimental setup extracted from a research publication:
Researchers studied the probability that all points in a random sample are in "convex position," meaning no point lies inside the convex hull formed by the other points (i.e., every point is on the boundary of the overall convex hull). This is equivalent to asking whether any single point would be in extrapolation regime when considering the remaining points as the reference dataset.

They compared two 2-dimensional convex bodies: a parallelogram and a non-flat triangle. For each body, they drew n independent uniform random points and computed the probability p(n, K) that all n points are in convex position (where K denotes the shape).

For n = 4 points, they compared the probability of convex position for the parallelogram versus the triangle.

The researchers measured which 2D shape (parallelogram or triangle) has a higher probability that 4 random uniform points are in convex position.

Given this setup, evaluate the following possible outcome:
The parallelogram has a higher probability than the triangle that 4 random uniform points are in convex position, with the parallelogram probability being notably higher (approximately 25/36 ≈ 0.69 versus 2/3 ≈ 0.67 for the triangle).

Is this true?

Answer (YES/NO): YES